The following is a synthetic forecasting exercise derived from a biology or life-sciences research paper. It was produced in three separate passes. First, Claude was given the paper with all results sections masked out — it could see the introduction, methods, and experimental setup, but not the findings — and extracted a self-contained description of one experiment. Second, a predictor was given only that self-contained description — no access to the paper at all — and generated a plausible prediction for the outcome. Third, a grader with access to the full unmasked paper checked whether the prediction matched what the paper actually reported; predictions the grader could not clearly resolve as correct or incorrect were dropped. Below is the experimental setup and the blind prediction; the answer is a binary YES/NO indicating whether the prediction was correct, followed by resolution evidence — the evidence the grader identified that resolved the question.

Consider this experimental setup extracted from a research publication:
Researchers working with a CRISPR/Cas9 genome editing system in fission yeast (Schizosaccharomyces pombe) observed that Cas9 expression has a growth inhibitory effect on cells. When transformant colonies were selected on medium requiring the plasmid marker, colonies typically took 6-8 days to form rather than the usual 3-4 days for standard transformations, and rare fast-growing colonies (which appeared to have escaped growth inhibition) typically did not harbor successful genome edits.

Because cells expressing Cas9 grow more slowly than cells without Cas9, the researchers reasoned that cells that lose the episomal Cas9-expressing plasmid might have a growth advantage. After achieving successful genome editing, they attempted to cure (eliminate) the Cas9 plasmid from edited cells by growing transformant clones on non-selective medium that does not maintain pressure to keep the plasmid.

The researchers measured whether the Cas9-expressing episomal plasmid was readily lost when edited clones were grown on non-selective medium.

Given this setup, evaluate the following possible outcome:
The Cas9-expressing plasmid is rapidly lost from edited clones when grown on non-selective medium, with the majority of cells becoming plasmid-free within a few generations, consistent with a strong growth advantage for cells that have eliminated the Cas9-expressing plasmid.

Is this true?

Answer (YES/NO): YES